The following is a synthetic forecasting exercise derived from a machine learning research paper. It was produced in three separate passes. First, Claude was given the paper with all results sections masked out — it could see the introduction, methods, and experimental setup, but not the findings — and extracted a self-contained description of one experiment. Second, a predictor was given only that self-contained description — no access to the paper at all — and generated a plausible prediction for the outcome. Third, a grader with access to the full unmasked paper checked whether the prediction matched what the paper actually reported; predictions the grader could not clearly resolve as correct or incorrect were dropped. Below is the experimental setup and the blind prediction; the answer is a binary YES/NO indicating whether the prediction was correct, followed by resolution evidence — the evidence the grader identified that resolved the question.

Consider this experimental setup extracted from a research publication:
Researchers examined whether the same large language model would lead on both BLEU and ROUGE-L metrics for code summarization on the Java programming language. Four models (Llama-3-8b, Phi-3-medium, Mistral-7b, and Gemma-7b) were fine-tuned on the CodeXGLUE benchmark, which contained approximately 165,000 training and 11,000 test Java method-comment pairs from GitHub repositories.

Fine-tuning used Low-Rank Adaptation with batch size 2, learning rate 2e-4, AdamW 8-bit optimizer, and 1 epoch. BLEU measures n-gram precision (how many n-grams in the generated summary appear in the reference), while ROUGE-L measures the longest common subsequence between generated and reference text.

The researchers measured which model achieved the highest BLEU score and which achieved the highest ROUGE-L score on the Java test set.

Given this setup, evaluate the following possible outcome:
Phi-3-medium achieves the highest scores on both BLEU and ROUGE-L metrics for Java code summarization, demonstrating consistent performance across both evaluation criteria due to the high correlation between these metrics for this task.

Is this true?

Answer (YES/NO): NO